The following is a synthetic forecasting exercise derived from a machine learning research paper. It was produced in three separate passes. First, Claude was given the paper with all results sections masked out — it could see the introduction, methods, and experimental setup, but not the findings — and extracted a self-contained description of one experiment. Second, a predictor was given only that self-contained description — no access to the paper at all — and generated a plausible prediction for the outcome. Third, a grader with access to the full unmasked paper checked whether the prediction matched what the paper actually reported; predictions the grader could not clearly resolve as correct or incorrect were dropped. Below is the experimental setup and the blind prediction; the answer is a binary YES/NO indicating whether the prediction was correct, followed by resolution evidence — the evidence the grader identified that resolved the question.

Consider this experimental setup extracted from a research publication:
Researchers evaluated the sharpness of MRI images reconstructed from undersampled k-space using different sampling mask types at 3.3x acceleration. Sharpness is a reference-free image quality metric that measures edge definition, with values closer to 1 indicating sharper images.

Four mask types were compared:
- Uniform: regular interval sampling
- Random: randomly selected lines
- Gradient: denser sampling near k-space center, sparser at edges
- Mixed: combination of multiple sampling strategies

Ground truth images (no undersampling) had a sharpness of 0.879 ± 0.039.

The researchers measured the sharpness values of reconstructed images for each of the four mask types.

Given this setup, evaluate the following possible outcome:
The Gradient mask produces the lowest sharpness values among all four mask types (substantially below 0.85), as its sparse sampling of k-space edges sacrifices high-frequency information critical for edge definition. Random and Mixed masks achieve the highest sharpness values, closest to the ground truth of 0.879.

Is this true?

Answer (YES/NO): NO